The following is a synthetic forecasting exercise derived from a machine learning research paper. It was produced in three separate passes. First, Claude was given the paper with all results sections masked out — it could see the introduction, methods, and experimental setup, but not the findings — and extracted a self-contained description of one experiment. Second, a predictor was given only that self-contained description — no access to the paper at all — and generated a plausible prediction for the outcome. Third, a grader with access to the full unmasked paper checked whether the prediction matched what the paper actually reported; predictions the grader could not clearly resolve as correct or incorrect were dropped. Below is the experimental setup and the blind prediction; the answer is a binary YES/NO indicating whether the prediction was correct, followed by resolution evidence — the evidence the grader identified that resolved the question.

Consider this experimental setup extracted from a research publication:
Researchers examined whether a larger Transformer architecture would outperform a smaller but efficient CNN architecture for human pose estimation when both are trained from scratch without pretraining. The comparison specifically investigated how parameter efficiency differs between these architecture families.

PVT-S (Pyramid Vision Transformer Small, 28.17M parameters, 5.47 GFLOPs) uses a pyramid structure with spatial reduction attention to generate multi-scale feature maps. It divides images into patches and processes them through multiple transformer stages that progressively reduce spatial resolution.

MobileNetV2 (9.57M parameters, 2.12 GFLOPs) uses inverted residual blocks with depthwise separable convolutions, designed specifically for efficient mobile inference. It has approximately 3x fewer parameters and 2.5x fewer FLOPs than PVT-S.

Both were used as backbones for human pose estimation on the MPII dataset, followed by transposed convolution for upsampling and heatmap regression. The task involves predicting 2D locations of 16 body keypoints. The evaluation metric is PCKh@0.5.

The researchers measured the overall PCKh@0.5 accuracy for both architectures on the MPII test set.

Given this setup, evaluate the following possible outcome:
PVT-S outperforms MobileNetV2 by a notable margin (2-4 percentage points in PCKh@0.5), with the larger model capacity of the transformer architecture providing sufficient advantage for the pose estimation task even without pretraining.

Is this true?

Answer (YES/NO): NO